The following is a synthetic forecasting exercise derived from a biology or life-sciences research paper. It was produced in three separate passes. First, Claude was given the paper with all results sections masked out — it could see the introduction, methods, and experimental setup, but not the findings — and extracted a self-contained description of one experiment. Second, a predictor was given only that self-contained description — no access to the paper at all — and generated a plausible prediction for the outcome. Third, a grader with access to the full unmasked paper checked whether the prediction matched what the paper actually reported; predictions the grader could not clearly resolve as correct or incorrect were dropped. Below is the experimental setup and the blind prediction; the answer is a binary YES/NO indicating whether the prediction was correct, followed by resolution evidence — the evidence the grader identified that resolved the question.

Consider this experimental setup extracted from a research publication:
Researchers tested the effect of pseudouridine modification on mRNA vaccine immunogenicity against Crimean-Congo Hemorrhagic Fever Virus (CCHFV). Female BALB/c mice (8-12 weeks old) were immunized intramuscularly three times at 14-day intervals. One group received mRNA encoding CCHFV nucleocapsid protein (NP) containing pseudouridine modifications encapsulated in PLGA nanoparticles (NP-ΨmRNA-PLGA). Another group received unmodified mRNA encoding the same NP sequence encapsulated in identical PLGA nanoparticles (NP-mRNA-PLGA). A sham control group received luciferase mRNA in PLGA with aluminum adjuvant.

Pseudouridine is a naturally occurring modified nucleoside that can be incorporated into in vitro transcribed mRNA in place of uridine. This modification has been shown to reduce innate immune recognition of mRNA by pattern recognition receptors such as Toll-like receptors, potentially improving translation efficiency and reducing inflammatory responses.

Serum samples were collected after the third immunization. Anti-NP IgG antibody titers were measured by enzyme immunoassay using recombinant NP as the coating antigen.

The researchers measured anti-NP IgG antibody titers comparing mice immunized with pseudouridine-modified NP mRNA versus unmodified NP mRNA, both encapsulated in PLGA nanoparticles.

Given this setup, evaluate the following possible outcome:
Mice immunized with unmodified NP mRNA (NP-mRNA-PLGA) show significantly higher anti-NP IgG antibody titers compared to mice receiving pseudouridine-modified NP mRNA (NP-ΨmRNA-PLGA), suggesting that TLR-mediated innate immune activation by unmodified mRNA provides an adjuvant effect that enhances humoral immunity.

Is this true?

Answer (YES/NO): NO